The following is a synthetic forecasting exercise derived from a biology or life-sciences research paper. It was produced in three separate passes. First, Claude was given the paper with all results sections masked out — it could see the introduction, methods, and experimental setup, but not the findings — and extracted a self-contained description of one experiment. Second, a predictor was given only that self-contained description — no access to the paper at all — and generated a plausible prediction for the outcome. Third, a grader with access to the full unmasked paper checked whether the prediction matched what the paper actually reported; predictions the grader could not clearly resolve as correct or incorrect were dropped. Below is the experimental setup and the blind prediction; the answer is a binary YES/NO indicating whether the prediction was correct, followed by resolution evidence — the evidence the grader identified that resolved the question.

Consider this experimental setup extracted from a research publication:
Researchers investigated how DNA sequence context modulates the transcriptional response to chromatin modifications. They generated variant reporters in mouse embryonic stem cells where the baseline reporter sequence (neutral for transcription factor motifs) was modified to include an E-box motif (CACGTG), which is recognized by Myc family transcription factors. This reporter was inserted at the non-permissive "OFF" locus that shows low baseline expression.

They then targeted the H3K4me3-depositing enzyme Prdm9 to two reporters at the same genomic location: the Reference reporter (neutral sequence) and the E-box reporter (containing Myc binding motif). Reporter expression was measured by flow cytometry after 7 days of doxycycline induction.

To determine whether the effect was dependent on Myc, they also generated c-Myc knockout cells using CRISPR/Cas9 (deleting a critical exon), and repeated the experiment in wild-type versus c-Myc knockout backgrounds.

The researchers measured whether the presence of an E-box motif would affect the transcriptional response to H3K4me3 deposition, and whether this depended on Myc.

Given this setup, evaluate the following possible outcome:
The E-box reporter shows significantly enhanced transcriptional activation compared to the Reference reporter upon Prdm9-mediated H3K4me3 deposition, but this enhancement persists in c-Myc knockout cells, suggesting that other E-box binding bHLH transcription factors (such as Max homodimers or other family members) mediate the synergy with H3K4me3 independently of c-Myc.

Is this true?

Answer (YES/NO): NO